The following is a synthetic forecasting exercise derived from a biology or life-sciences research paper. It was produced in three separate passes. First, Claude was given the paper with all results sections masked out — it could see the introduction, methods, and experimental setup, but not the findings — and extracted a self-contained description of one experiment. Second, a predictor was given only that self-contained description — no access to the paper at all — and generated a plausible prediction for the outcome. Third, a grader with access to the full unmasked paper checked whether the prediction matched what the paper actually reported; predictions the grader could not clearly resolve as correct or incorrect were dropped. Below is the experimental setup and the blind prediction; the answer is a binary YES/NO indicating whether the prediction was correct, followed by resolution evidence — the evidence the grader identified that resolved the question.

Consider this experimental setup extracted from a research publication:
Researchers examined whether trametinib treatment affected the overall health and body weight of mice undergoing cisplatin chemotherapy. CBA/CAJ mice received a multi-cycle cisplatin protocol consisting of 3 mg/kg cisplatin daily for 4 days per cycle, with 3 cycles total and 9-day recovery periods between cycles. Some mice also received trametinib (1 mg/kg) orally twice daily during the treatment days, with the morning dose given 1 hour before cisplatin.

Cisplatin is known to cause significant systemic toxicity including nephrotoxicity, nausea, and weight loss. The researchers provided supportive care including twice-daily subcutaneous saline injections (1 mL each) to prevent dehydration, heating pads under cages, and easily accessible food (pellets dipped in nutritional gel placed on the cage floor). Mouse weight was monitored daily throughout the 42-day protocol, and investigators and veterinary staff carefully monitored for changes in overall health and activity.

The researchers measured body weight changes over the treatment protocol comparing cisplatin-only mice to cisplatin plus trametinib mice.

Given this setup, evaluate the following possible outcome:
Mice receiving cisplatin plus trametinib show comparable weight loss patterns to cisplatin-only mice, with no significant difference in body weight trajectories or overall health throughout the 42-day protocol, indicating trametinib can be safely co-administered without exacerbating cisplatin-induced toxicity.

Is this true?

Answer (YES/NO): NO